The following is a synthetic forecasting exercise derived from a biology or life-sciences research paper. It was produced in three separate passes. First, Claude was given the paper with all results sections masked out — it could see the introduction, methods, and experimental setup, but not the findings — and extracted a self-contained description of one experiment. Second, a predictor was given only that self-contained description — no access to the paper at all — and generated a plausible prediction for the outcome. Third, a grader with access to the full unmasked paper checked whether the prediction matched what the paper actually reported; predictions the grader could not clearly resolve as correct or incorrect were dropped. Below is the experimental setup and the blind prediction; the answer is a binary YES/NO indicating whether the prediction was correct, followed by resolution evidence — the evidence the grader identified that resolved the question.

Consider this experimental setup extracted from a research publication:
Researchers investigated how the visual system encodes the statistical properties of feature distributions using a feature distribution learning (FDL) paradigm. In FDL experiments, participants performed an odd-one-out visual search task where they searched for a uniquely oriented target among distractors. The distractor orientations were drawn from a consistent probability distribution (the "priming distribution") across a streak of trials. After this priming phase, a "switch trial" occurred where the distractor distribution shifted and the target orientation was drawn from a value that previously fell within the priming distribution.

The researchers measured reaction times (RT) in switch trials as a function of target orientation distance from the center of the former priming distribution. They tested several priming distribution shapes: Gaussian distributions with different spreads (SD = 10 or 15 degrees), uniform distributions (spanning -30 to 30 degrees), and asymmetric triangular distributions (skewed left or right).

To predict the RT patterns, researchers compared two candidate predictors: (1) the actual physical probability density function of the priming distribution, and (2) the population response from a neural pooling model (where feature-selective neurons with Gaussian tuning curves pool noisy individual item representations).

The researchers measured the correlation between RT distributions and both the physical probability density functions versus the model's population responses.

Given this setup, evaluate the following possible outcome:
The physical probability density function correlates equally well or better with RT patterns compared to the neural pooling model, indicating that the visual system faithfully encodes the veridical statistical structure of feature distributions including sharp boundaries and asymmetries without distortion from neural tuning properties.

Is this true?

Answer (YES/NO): NO